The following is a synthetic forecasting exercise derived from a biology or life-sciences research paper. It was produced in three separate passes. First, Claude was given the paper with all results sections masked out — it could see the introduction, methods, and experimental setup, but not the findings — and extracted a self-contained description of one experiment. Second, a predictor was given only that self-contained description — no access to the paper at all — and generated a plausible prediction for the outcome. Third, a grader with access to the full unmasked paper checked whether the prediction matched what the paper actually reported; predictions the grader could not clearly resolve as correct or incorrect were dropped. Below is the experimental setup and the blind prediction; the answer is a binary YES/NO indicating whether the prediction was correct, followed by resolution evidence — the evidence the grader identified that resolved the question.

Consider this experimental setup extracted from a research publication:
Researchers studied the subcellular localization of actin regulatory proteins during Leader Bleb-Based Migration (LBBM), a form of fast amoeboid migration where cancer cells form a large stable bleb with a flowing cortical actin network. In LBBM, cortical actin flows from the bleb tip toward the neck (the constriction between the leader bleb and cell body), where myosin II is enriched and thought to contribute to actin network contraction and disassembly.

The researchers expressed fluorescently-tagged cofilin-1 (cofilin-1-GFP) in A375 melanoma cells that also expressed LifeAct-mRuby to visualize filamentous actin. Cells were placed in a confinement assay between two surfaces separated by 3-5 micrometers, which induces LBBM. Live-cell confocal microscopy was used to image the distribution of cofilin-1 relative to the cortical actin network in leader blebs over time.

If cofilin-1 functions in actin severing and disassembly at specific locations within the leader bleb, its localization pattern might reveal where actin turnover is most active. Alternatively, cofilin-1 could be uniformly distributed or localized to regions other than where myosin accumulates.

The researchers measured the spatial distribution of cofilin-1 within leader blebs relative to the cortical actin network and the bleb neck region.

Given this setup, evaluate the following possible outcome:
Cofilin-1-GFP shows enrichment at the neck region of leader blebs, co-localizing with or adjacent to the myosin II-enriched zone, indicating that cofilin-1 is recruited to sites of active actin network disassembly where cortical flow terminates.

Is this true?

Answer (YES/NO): YES